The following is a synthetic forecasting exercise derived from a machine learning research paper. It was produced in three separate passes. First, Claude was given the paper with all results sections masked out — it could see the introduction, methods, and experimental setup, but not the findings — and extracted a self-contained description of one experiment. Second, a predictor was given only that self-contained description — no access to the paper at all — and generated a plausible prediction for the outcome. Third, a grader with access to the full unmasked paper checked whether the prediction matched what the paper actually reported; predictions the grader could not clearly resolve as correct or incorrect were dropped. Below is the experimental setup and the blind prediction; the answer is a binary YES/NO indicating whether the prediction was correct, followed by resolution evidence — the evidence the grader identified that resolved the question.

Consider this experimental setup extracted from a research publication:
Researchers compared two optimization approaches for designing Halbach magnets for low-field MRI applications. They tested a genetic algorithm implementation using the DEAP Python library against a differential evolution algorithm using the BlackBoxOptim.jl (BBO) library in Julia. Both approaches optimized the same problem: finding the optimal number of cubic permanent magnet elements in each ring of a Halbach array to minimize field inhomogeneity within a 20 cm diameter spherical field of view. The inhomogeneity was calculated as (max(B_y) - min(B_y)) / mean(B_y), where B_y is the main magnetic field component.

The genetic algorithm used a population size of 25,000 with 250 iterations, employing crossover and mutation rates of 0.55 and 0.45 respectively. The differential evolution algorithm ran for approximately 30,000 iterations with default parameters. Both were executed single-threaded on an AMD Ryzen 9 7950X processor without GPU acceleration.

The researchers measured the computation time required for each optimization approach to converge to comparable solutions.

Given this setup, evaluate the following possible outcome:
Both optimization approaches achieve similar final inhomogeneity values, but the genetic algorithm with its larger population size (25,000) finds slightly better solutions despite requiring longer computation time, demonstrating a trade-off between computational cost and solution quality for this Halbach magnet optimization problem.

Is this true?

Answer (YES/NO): NO